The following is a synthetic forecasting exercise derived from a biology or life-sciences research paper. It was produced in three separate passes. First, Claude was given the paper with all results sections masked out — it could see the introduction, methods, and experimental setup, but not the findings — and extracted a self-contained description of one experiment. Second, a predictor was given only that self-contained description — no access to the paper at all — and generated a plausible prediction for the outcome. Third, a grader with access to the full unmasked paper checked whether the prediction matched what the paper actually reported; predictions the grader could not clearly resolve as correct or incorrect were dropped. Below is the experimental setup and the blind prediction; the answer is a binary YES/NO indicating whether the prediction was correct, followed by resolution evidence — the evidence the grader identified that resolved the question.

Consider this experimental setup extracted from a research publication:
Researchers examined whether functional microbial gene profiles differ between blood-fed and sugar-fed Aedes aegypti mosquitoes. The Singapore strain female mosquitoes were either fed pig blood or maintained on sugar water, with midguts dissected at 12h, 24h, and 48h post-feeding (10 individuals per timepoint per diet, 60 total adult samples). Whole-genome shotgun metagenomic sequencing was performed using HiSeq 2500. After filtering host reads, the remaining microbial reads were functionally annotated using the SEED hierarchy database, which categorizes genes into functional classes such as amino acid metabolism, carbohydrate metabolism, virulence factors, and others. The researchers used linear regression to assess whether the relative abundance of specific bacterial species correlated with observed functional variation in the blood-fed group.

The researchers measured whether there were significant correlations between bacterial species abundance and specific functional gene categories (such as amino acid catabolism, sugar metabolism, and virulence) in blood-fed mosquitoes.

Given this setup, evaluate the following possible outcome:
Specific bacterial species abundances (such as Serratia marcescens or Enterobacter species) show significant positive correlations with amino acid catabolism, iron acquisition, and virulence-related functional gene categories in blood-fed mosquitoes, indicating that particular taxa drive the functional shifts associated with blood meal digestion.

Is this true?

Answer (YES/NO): NO